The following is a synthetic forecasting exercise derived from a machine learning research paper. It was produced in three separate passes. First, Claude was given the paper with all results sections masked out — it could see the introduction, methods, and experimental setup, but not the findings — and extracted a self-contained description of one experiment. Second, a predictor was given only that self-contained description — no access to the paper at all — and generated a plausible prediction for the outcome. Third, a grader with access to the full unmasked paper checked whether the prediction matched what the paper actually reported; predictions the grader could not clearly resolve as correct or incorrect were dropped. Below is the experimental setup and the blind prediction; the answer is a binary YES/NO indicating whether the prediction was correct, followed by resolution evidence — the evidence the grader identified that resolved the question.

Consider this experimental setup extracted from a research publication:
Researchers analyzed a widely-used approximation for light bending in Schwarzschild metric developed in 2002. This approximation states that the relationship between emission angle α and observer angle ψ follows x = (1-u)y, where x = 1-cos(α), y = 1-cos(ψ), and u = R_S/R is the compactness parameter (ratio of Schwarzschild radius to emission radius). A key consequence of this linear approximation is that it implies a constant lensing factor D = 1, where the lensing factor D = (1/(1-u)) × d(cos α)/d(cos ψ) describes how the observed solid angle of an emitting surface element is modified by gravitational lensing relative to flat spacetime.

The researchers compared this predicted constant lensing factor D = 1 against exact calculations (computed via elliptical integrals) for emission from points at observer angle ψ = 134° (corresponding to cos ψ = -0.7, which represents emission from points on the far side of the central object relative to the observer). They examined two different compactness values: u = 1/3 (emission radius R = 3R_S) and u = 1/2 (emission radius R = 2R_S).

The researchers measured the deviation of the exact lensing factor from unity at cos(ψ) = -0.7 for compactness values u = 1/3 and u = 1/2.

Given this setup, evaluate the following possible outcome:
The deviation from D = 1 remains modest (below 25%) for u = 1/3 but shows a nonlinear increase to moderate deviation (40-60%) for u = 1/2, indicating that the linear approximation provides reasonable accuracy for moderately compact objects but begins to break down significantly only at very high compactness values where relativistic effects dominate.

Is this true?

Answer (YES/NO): NO